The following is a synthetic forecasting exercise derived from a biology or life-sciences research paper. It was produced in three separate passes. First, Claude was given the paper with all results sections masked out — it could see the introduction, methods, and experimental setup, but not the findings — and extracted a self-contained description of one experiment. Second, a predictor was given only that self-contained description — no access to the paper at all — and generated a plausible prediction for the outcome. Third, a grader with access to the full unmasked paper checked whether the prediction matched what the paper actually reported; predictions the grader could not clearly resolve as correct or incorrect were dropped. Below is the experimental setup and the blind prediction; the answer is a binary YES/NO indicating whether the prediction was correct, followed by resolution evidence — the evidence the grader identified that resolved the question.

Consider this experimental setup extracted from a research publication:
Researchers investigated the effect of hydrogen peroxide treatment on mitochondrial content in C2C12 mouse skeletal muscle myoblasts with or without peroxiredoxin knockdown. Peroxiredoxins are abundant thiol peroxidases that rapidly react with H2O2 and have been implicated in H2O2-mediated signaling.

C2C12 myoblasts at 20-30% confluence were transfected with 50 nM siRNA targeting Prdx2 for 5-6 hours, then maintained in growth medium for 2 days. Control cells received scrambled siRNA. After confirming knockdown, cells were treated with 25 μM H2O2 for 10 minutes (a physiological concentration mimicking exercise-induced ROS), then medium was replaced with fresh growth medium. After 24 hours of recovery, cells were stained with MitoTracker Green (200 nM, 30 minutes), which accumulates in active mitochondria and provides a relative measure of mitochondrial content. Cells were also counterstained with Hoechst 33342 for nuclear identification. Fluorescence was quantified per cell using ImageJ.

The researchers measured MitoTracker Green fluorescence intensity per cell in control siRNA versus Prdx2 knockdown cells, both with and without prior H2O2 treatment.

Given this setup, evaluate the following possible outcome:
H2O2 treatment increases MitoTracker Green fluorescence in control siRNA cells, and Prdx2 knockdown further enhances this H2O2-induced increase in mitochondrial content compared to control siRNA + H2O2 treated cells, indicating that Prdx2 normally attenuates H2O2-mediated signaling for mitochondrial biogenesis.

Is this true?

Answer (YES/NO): NO